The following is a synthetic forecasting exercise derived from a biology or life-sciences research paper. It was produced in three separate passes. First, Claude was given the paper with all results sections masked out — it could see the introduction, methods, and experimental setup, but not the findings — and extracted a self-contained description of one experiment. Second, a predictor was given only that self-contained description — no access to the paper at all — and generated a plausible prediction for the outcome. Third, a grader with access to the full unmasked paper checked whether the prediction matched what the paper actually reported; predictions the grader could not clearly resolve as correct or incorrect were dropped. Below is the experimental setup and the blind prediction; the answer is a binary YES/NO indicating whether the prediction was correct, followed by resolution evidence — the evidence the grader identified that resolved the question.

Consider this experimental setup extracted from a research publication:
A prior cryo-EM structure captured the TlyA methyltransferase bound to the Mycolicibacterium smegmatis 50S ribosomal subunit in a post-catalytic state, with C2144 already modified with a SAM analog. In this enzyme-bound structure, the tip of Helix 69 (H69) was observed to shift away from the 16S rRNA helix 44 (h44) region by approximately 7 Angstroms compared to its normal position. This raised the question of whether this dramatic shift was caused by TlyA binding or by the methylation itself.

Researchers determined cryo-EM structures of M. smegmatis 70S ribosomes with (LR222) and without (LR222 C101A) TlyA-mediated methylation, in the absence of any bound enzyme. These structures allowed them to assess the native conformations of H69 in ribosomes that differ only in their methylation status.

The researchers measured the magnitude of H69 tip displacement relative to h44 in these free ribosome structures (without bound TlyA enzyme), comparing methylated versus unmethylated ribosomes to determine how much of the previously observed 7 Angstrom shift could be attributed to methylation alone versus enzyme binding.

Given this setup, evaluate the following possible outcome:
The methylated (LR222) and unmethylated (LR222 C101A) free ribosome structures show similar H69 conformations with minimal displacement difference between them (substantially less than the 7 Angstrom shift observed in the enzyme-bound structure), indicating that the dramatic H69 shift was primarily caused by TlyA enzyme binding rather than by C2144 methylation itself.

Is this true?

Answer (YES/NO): NO